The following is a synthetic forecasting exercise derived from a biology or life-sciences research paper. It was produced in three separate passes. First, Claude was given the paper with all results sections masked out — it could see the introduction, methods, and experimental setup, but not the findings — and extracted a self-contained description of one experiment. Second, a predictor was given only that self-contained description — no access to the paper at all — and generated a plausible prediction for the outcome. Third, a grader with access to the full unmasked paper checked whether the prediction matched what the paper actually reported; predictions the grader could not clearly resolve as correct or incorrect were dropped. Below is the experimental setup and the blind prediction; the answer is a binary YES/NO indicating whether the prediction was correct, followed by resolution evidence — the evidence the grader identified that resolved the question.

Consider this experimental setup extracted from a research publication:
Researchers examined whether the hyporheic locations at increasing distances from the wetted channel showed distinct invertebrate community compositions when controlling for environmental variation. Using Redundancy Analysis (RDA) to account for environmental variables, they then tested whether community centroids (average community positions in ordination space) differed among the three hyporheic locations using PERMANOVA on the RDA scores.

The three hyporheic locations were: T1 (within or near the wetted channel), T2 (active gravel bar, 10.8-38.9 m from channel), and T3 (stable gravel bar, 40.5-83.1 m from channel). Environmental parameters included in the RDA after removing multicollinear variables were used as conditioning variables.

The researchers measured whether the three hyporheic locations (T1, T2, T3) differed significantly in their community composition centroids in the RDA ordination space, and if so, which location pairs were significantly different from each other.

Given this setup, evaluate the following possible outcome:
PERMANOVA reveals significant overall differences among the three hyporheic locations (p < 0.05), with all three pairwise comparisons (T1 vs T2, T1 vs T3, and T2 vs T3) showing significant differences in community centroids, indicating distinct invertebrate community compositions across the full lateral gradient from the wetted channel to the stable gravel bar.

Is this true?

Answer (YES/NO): NO